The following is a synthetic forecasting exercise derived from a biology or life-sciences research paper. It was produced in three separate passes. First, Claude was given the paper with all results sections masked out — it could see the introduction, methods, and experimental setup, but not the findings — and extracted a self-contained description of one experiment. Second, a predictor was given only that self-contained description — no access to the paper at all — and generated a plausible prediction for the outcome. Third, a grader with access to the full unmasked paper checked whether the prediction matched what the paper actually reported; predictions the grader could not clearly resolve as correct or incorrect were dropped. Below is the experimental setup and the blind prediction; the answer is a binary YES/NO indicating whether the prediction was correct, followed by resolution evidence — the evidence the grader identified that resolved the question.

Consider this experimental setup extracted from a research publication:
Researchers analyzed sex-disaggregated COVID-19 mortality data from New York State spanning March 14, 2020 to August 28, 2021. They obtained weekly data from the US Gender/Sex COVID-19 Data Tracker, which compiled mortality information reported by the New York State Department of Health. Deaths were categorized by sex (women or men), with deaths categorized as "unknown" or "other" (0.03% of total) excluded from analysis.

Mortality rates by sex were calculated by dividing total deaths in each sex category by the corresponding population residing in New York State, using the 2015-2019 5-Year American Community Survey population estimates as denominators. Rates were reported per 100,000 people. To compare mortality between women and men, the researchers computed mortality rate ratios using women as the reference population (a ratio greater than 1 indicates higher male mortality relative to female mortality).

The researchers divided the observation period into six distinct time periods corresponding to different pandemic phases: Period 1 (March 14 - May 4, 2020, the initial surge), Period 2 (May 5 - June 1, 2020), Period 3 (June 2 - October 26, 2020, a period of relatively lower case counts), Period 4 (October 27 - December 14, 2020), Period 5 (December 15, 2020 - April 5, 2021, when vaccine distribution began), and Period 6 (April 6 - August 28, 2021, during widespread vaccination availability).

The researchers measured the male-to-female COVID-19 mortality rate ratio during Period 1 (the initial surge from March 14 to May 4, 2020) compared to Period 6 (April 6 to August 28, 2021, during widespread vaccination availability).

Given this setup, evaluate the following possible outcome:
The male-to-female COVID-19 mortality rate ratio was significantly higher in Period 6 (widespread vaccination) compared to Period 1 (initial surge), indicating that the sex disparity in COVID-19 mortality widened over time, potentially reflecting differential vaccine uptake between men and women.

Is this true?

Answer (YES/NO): NO